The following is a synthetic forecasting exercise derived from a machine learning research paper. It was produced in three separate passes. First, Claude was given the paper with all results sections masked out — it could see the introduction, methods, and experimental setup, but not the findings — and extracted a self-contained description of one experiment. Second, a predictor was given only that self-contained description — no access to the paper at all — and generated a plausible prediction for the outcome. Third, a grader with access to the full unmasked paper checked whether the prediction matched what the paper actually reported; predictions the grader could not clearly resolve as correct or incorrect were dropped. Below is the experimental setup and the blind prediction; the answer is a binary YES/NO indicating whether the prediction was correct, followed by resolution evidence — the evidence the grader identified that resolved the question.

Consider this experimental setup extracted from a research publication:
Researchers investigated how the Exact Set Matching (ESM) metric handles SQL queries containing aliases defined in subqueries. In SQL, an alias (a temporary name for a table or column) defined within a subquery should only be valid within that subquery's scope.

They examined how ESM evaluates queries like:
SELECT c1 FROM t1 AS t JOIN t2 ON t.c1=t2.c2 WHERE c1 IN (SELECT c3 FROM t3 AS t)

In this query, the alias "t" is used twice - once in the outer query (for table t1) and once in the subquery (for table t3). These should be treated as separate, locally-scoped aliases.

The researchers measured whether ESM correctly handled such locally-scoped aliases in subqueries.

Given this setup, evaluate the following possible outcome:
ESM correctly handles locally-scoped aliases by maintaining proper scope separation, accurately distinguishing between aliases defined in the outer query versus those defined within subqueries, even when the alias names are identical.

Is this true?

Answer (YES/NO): NO